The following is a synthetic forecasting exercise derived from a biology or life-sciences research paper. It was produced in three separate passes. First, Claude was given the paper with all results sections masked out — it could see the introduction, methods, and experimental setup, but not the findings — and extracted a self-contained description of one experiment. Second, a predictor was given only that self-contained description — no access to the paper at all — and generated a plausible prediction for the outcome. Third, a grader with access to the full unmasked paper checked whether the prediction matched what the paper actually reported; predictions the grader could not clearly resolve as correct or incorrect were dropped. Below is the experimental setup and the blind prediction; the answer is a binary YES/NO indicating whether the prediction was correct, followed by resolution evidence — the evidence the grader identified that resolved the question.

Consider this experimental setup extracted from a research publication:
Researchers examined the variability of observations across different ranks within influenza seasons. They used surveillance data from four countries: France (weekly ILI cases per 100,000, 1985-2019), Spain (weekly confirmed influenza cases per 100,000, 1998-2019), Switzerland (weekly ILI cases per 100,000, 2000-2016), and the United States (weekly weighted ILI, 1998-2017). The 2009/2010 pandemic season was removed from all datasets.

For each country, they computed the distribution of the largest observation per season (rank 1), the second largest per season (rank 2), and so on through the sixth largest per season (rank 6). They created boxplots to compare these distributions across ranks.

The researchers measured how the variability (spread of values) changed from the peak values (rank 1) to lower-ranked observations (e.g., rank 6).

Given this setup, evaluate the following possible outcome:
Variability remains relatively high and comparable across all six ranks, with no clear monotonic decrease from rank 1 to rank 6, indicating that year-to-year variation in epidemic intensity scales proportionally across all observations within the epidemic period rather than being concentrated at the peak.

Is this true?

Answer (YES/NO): NO